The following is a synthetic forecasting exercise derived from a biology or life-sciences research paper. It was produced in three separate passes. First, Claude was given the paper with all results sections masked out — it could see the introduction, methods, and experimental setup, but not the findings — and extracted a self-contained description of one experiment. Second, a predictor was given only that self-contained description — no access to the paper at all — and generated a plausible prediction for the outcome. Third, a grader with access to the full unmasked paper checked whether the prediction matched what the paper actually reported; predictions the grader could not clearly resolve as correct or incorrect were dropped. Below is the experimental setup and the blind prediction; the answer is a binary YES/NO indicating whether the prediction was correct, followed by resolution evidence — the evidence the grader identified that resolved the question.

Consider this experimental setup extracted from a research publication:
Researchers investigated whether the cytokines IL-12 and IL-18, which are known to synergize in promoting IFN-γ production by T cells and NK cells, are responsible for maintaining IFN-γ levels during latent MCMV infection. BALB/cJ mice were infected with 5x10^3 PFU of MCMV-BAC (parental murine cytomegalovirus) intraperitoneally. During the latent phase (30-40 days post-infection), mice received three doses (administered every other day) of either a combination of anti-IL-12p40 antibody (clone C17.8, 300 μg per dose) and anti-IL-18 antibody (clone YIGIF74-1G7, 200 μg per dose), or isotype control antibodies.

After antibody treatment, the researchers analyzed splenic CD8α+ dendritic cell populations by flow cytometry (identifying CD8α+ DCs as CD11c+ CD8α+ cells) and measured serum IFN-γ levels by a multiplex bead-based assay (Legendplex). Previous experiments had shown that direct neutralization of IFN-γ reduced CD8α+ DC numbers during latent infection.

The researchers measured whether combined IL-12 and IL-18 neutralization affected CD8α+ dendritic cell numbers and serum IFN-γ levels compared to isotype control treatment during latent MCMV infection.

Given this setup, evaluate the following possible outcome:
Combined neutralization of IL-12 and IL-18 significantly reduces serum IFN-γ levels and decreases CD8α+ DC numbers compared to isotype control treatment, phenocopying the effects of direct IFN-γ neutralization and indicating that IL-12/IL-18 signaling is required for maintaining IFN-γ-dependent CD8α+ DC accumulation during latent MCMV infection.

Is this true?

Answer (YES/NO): NO